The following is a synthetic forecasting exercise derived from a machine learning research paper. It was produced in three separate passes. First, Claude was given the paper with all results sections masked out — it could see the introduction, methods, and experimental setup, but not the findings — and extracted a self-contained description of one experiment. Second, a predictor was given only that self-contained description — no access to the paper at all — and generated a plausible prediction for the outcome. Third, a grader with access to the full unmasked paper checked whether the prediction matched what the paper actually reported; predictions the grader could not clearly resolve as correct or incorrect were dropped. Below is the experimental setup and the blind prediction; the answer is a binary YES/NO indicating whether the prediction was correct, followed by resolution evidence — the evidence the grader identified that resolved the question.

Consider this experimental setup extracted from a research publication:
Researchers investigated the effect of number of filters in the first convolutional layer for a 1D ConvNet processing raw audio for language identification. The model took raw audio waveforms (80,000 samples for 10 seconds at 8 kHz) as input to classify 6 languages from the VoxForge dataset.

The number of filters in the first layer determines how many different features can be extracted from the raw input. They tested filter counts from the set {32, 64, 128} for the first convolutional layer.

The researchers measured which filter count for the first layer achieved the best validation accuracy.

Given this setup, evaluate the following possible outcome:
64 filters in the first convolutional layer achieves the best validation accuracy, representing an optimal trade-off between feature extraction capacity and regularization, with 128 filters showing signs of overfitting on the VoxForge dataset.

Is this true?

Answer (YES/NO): NO